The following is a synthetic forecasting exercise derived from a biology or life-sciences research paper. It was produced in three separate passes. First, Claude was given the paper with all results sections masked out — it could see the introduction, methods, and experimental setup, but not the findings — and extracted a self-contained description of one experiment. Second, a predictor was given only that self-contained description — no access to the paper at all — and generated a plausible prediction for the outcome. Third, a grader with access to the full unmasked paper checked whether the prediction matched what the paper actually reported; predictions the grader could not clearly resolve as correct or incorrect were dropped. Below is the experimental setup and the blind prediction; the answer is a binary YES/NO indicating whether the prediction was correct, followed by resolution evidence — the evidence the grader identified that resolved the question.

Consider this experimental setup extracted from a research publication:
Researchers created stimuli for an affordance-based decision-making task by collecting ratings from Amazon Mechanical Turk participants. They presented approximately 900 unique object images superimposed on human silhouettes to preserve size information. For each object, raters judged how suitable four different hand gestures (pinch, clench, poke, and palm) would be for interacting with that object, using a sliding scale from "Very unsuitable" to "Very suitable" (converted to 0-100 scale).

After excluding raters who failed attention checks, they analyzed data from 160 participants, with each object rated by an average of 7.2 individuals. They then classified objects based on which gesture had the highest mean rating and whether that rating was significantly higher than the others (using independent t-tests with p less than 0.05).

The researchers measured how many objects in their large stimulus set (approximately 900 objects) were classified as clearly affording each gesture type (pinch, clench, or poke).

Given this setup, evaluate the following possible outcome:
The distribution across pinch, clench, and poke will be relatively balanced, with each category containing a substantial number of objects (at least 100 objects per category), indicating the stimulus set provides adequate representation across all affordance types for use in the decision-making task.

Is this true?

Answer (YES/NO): NO